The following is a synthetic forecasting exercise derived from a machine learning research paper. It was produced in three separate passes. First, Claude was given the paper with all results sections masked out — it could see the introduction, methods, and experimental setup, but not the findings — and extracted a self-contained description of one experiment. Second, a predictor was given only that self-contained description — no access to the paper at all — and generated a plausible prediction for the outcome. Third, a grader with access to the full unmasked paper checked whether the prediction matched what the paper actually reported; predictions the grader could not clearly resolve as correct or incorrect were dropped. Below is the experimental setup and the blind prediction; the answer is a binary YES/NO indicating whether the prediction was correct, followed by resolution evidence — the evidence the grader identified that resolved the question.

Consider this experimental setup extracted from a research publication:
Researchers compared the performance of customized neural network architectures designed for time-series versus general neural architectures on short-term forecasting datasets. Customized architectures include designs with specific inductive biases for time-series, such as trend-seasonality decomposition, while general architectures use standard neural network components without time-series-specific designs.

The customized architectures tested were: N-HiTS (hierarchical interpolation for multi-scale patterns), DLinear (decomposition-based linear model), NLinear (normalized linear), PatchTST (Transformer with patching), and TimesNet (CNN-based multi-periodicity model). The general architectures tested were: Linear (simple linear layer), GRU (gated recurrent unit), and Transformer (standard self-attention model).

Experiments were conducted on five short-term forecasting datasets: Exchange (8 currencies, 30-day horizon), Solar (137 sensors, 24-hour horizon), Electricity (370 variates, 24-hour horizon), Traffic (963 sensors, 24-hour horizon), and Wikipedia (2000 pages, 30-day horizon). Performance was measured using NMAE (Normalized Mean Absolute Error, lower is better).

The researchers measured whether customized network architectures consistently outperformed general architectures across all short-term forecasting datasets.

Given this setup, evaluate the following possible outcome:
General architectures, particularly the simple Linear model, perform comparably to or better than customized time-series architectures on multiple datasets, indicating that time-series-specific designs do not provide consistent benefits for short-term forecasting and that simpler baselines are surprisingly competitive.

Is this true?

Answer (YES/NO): NO